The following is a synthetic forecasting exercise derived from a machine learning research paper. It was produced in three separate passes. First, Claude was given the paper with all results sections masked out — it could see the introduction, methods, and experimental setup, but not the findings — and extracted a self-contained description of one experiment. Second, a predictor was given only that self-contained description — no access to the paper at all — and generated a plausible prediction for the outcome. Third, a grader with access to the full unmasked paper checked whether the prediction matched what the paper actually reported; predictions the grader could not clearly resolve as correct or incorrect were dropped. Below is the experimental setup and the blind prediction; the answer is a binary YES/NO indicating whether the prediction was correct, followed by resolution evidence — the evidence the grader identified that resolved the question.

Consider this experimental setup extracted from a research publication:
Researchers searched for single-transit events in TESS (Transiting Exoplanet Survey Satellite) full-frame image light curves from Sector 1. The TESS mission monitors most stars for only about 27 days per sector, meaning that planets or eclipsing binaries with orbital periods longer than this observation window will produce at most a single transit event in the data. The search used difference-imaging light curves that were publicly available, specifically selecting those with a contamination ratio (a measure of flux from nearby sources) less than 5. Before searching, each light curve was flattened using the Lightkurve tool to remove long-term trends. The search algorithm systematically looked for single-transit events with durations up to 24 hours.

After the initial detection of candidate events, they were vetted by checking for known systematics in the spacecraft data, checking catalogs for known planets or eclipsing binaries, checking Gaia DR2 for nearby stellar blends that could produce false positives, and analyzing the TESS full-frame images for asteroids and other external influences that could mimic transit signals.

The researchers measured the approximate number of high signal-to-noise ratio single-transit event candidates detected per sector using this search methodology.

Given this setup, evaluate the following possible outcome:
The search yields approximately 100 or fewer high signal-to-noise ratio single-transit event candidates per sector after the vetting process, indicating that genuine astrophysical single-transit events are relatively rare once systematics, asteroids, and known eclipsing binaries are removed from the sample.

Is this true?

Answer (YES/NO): NO